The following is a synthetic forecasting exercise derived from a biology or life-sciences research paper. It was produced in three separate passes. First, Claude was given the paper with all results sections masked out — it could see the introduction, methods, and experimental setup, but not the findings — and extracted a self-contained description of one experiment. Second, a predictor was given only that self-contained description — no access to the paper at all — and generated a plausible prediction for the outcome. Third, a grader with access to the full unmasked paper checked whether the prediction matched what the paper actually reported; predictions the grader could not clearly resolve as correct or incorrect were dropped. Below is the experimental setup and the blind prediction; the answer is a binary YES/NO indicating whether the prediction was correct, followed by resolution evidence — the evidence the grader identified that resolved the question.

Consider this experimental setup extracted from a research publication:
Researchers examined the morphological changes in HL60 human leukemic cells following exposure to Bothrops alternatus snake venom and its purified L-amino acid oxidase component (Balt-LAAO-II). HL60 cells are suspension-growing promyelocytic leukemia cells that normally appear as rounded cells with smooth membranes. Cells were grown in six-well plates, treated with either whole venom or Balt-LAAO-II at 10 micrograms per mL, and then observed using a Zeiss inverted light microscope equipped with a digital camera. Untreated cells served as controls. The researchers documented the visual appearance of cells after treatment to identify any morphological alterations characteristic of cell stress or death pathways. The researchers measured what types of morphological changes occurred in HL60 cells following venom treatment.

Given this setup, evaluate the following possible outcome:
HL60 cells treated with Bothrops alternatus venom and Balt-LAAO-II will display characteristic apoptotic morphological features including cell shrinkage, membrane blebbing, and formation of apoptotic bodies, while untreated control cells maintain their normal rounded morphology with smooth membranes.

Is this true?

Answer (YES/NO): NO